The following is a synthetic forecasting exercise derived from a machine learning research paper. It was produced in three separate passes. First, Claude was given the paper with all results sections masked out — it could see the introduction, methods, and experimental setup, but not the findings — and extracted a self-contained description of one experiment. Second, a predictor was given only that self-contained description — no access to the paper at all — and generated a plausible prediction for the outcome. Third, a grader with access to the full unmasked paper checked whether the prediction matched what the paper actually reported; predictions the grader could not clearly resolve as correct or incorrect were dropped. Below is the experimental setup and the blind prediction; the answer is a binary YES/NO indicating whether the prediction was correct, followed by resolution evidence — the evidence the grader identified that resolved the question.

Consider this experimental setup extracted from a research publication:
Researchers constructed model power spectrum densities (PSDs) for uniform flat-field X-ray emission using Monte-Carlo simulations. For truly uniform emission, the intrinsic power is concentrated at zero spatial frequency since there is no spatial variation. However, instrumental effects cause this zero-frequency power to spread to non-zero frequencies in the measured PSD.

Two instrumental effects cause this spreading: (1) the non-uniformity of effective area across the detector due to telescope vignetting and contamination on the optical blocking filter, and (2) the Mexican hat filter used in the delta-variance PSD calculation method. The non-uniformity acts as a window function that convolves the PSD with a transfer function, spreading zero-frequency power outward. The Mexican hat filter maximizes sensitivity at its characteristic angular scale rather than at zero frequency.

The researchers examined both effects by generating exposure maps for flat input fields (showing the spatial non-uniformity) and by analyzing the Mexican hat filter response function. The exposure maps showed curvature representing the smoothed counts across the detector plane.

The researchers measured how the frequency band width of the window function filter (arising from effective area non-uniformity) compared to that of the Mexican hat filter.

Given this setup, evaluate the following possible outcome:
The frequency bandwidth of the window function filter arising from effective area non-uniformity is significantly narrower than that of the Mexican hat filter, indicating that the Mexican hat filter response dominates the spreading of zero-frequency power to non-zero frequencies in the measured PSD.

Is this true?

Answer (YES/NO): NO